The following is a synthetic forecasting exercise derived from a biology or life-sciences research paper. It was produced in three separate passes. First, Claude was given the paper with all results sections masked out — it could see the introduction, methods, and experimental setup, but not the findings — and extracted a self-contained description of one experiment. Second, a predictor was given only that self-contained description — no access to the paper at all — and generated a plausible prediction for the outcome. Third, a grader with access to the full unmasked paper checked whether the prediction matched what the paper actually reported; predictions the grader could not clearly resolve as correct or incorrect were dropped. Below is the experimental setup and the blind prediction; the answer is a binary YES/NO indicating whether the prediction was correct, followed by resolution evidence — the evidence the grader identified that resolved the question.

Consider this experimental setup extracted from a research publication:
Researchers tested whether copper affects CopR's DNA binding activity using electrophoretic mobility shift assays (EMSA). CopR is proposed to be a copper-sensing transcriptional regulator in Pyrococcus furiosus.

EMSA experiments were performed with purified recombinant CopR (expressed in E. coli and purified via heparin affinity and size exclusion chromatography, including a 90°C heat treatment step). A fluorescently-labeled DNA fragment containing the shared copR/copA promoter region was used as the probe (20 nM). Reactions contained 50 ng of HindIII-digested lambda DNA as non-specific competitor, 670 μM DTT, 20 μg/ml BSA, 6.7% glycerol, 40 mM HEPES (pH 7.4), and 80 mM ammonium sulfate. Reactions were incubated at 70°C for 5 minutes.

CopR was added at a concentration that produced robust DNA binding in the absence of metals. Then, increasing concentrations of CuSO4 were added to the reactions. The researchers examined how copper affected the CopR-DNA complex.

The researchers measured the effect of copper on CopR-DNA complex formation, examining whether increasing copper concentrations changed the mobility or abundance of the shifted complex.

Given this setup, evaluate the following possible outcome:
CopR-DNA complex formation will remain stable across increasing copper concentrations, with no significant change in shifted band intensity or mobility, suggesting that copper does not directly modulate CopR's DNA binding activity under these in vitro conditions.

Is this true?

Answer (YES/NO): NO